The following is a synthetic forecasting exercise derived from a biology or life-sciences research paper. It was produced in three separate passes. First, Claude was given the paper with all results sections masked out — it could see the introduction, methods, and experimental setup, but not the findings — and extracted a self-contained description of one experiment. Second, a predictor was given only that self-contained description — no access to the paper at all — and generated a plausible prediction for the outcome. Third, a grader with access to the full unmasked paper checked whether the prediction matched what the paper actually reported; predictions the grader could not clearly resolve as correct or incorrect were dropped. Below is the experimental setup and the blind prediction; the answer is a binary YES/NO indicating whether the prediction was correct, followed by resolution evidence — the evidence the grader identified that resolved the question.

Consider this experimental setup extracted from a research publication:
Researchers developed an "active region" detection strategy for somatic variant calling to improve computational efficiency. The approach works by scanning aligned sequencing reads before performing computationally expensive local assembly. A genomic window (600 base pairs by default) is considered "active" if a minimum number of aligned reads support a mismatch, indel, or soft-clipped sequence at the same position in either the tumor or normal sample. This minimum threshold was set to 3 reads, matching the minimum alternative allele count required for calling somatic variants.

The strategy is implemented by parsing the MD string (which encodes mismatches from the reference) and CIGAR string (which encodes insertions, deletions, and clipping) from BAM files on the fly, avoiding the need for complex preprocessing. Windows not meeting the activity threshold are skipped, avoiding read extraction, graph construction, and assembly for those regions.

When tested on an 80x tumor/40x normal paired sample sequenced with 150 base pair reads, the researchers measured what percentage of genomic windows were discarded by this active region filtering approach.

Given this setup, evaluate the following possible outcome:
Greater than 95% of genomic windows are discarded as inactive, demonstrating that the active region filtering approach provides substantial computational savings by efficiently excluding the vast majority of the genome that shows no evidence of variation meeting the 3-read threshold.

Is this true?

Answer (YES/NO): NO